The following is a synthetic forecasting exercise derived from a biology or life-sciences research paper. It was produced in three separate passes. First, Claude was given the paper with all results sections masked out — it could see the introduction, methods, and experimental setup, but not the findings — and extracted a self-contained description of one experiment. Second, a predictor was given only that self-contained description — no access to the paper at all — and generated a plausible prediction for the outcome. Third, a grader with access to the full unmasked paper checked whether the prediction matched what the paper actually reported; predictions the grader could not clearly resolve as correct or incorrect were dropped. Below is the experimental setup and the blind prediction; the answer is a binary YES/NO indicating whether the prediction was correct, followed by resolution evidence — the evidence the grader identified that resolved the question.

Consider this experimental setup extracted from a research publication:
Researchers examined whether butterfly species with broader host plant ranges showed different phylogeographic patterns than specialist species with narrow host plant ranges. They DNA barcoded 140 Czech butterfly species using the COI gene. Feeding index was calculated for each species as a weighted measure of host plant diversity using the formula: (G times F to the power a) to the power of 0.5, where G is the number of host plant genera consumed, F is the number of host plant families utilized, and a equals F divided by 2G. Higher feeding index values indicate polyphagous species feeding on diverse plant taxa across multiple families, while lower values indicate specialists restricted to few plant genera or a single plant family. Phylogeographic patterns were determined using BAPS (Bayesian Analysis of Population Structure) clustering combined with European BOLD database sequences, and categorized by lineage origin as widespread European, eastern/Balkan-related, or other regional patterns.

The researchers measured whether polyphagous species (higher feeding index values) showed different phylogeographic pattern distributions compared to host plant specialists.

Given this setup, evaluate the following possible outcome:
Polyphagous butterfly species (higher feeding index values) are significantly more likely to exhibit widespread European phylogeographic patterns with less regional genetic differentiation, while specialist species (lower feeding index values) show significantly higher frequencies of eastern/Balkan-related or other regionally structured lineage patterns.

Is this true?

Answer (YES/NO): YES